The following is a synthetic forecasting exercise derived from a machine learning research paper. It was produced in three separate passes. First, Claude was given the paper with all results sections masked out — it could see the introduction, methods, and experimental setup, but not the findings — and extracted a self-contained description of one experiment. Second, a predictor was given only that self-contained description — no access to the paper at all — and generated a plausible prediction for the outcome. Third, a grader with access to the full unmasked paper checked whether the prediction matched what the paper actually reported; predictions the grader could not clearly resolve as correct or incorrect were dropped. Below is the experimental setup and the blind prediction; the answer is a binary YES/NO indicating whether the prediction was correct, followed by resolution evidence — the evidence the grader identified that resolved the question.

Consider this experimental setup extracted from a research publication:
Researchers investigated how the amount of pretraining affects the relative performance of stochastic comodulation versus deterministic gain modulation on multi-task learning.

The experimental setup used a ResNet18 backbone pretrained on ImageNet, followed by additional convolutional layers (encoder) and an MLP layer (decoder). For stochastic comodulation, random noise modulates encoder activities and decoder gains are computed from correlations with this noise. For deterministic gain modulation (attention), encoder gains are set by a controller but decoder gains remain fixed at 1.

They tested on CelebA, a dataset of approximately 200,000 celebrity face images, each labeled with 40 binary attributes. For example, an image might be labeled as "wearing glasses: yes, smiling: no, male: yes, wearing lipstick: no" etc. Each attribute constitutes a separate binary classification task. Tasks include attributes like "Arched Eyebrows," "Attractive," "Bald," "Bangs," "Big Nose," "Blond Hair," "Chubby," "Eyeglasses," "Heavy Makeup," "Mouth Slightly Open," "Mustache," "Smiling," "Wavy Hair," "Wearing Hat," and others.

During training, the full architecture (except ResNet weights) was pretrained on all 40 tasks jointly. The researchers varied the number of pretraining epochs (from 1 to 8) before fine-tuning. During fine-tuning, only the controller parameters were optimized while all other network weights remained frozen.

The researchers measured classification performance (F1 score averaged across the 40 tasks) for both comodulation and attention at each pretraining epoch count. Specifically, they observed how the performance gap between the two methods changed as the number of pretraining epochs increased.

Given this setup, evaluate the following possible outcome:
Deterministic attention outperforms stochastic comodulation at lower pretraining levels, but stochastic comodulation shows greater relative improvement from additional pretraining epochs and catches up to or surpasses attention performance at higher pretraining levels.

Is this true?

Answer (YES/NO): NO